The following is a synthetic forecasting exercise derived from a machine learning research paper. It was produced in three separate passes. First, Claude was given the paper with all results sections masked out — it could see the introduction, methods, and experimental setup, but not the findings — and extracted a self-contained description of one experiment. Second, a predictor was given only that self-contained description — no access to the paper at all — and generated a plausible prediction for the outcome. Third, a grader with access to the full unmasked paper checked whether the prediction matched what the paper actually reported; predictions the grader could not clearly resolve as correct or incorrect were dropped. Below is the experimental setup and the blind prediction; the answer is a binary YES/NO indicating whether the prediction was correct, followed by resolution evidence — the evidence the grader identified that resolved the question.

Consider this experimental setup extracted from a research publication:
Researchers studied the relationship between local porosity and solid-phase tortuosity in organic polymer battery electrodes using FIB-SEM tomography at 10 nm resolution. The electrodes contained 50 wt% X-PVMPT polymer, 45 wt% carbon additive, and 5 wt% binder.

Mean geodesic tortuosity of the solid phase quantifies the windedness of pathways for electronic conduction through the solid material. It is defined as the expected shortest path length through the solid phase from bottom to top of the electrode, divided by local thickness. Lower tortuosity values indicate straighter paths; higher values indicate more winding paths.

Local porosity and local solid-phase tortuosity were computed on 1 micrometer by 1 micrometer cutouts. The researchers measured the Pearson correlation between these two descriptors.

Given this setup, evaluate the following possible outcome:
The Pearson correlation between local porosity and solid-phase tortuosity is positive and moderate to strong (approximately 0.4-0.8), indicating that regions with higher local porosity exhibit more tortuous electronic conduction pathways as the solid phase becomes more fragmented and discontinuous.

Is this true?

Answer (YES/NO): NO